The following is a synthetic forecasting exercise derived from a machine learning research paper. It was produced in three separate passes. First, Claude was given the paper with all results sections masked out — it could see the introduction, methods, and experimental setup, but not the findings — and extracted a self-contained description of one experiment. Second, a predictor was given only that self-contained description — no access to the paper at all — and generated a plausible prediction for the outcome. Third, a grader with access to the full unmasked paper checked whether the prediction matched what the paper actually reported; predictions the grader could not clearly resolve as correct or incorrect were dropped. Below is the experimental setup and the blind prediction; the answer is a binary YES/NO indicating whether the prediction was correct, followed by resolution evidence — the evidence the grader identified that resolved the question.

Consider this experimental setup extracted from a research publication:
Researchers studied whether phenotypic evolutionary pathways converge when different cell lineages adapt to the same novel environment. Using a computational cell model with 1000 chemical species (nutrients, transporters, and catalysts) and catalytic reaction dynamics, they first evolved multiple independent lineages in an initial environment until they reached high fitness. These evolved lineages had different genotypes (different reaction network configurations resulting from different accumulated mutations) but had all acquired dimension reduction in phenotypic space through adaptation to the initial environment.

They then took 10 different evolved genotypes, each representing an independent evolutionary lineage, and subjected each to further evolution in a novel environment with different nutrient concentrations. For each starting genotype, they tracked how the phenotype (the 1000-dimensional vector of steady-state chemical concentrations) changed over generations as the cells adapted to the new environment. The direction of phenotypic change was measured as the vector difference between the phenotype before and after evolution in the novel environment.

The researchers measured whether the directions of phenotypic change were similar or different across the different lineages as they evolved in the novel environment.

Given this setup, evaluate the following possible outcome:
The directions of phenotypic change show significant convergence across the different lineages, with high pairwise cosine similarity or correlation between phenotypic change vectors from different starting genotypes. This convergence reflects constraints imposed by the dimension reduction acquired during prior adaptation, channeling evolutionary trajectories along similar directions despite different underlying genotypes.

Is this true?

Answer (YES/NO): YES